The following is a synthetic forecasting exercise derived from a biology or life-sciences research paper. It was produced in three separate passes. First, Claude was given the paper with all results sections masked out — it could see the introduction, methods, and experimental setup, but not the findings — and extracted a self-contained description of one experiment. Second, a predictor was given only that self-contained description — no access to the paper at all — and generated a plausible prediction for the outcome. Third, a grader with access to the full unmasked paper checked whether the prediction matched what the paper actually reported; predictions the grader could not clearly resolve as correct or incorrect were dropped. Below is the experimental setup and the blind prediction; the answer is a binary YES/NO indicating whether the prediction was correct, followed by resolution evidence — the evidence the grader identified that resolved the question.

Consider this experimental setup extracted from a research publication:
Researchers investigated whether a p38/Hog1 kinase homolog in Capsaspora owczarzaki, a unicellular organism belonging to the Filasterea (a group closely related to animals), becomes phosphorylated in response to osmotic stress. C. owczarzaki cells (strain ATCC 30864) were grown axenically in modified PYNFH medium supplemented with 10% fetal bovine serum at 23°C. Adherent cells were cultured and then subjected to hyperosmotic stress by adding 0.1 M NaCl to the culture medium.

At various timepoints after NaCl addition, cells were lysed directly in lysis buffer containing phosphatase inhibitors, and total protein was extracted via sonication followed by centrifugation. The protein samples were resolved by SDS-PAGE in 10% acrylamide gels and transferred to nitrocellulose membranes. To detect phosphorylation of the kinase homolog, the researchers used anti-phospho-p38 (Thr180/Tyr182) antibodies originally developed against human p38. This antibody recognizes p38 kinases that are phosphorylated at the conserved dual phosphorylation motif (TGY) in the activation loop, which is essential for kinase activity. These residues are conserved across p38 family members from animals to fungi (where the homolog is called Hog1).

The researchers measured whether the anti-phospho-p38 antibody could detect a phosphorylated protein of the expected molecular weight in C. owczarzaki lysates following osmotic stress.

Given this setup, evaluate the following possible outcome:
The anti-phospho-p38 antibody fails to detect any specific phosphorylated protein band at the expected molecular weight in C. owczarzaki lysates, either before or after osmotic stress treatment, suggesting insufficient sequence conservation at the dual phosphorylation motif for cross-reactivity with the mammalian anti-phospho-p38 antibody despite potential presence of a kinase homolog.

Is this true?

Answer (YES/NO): NO